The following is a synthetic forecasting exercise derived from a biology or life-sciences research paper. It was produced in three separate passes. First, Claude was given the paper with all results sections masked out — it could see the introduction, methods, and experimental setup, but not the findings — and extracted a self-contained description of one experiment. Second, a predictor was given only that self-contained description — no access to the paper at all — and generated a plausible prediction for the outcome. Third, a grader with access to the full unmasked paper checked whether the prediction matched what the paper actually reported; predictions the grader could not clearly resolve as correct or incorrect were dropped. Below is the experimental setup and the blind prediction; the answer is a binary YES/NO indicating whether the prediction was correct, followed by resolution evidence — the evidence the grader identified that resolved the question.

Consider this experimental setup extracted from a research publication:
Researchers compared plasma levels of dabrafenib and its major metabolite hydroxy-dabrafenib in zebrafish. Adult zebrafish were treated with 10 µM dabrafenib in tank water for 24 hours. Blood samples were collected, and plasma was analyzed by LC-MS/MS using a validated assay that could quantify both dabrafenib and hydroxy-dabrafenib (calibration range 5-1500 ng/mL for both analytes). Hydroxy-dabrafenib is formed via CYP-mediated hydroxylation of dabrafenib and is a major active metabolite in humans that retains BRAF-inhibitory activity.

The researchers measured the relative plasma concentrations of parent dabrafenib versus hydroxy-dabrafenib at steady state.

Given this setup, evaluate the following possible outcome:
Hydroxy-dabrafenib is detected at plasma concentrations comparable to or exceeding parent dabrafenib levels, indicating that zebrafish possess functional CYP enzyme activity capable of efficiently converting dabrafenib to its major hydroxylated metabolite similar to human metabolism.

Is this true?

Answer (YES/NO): NO